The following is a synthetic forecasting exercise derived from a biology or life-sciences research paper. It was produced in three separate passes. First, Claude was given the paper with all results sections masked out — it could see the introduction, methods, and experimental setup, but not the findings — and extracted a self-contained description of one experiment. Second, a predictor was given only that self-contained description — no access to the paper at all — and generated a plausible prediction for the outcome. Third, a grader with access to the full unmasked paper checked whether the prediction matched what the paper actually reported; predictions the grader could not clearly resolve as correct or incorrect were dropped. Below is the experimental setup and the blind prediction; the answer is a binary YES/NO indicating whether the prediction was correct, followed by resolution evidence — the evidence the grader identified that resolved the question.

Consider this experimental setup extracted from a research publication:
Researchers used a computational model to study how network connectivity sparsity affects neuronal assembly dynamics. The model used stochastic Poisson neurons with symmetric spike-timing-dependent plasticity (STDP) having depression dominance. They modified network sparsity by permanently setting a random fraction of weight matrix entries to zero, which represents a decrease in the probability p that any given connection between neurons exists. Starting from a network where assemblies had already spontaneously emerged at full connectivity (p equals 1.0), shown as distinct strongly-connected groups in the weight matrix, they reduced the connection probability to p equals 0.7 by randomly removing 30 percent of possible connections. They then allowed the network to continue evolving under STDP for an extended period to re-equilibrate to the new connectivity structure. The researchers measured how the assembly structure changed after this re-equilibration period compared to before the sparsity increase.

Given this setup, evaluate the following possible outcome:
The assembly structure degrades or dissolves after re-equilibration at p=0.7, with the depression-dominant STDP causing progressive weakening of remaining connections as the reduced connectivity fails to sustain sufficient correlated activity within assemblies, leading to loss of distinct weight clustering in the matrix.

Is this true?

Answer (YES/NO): NO